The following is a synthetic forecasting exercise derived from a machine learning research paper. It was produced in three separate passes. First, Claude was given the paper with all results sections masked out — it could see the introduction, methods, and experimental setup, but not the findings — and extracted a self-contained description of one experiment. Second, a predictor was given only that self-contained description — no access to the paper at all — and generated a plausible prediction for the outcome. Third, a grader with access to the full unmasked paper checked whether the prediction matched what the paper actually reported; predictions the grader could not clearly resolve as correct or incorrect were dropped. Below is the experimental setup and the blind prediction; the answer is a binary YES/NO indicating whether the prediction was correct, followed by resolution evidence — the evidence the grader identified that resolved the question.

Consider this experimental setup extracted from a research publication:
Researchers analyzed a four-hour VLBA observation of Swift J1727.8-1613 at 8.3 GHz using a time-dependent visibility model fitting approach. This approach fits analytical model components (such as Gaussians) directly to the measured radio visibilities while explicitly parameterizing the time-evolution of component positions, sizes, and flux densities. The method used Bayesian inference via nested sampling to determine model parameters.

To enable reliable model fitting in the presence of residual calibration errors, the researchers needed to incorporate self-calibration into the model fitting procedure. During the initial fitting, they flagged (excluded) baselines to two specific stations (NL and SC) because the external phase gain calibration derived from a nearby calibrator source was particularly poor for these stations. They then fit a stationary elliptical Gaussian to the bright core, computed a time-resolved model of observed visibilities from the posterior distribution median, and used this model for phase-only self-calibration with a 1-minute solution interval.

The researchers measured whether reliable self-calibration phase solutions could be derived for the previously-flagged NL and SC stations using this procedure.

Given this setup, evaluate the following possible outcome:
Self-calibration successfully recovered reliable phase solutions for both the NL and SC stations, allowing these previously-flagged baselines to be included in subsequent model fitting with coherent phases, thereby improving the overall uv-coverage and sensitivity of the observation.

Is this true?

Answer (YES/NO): YES